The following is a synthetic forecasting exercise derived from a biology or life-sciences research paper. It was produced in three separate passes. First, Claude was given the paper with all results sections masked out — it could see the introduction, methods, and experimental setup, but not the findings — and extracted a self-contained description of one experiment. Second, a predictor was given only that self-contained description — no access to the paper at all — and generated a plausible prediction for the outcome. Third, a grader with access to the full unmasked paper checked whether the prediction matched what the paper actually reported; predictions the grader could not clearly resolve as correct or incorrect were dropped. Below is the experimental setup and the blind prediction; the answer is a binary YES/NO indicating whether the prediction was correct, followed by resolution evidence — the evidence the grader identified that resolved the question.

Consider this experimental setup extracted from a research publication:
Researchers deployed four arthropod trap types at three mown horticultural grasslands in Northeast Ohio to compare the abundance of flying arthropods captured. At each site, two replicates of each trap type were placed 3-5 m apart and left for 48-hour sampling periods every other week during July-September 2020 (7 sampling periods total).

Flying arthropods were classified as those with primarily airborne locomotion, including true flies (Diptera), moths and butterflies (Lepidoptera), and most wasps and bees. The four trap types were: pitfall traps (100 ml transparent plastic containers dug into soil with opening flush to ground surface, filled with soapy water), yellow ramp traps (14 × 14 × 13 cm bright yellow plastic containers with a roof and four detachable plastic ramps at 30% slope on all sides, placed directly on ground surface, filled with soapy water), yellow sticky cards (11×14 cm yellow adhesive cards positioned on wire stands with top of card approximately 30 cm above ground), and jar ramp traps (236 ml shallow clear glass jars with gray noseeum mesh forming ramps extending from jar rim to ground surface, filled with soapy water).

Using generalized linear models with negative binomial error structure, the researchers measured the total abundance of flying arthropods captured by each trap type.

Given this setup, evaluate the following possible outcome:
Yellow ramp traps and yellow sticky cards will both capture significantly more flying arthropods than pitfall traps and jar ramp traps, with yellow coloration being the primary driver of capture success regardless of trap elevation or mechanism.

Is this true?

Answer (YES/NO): YES